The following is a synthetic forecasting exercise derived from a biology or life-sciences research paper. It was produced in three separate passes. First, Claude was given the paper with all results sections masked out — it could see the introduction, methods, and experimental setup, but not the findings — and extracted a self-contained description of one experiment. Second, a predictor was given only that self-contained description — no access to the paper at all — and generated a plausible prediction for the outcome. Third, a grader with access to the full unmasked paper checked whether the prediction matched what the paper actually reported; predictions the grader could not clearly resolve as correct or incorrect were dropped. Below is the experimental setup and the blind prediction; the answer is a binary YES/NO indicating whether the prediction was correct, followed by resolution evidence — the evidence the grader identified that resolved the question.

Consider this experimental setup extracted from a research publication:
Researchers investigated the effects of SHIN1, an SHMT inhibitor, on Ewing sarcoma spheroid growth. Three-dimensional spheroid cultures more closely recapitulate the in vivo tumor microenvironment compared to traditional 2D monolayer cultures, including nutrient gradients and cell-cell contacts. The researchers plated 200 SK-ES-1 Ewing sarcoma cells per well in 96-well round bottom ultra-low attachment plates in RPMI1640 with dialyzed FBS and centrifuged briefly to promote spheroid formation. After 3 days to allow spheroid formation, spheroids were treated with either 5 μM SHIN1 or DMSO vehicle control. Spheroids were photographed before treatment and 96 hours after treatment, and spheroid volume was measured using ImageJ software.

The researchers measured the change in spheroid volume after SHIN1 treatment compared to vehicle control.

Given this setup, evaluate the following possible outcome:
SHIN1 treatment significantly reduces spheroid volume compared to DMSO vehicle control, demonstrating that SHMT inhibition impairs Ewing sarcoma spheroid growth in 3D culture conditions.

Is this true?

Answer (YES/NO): YES